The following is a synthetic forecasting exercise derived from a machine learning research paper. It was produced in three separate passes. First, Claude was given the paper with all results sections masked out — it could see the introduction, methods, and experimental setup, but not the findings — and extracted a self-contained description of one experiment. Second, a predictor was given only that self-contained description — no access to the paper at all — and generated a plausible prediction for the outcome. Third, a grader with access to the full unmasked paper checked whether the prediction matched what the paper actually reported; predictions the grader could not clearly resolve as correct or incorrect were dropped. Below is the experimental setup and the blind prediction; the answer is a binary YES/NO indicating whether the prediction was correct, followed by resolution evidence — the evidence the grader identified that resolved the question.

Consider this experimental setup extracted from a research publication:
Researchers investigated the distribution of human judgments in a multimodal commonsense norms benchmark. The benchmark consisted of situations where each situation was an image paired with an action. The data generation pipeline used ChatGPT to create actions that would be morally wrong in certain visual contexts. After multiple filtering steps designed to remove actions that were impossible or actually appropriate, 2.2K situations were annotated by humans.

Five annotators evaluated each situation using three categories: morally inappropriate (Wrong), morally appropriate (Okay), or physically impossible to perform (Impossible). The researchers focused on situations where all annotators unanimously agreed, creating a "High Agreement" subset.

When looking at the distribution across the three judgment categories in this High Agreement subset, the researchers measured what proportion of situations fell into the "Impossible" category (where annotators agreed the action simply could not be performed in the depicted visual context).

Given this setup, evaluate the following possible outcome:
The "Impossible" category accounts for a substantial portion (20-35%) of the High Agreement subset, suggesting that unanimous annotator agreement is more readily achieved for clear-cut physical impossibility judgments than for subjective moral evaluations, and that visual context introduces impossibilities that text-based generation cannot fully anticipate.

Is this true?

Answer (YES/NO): NO